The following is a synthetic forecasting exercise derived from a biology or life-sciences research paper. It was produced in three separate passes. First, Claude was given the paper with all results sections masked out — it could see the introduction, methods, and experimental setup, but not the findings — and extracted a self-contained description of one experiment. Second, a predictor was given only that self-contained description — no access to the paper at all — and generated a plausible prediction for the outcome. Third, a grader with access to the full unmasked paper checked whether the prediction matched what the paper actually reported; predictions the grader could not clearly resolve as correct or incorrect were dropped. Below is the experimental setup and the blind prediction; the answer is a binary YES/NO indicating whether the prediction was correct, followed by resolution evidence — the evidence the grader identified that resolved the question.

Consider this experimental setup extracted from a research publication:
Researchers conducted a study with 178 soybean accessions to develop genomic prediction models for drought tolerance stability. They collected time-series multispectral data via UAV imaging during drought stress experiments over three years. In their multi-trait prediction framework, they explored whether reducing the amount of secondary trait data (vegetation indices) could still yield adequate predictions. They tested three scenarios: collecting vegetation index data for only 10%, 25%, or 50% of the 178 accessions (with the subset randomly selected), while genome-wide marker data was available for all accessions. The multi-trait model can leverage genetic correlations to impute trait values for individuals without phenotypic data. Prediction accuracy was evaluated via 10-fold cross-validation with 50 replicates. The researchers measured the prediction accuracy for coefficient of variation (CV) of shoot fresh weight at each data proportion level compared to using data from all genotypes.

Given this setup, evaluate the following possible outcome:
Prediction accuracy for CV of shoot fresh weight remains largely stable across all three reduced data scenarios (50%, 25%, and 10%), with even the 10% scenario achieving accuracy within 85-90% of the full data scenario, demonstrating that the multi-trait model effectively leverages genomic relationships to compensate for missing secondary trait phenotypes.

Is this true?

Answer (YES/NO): NO